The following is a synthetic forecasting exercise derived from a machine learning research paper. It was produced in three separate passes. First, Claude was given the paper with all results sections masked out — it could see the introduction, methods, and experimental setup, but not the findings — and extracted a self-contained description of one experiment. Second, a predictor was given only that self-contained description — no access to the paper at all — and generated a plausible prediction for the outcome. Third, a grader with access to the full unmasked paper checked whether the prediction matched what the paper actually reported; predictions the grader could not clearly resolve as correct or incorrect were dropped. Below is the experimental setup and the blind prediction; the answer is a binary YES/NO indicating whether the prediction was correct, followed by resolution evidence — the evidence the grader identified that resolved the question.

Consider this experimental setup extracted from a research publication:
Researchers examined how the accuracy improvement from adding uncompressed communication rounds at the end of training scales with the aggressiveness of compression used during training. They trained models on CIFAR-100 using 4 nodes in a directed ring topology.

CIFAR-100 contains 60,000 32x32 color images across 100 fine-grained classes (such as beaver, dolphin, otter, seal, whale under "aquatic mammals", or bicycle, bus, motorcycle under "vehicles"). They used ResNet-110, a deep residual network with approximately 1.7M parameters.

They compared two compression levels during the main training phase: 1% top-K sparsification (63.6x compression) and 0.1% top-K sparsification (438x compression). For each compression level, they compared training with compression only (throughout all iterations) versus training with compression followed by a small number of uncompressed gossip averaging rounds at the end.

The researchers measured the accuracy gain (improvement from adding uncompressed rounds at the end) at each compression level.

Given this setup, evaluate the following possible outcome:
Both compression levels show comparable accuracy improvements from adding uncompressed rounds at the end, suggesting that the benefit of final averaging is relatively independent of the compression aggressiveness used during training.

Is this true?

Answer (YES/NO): NO